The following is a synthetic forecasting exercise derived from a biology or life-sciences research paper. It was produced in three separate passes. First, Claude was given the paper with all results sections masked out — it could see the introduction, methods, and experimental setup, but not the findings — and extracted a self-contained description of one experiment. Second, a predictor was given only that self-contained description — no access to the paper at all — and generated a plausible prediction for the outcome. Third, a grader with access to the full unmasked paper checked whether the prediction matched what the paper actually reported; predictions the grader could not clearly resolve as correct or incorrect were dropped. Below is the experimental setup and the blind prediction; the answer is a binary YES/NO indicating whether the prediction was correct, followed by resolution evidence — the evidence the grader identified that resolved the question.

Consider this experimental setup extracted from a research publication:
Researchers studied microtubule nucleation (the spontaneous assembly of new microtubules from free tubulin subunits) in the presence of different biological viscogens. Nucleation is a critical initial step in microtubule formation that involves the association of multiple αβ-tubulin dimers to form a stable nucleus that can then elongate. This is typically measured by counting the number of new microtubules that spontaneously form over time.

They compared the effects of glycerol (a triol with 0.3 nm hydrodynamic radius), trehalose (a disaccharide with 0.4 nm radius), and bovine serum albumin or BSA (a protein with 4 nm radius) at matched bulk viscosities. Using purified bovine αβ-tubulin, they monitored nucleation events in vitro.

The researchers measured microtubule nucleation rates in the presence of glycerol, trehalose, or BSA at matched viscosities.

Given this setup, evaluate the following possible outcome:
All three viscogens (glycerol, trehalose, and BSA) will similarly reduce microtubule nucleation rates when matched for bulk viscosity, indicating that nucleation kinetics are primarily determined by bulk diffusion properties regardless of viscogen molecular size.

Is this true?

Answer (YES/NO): NO